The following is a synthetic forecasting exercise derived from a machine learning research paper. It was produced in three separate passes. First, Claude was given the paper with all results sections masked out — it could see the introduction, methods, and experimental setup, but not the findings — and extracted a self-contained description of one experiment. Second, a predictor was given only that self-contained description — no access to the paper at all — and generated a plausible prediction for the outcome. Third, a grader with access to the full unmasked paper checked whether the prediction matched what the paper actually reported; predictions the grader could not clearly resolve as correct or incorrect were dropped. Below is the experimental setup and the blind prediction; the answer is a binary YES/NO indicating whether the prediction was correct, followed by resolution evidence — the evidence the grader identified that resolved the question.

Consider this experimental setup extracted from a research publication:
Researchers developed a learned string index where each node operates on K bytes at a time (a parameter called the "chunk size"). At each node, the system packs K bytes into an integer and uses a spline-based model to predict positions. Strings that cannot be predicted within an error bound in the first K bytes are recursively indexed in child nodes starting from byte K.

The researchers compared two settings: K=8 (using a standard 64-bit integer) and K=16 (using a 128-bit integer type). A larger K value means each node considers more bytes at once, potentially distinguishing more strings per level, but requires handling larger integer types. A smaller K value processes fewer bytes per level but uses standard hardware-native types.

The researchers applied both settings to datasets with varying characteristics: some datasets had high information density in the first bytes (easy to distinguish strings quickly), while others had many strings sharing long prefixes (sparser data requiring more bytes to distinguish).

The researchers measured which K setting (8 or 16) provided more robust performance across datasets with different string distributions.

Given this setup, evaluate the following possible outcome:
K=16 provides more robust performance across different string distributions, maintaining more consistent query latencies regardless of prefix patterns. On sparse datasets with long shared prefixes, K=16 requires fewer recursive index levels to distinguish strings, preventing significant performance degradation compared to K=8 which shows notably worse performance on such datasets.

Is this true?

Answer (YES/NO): YES